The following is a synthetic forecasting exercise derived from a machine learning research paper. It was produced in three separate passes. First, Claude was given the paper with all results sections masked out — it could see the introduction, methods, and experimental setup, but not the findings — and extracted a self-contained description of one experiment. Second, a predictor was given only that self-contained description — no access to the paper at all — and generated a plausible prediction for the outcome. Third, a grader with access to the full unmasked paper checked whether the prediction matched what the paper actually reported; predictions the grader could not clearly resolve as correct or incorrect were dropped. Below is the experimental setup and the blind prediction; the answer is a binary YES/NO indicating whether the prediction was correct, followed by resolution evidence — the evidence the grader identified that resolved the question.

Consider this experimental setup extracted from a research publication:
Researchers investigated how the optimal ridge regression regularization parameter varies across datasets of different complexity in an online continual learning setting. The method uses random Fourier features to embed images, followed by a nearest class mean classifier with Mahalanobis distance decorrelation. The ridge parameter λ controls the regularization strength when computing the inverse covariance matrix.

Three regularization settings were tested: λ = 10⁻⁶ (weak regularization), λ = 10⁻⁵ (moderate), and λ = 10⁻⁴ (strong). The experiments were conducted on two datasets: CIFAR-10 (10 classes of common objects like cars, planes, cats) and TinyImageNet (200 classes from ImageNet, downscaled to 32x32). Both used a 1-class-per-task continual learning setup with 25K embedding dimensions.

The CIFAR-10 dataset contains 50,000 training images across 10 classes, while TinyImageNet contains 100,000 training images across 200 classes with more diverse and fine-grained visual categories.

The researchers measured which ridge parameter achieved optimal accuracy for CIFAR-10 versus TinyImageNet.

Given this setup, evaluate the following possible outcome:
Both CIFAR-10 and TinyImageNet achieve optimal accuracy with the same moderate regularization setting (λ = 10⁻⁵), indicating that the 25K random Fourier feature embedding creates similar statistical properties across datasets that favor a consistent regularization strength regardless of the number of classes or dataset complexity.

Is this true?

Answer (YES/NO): NO